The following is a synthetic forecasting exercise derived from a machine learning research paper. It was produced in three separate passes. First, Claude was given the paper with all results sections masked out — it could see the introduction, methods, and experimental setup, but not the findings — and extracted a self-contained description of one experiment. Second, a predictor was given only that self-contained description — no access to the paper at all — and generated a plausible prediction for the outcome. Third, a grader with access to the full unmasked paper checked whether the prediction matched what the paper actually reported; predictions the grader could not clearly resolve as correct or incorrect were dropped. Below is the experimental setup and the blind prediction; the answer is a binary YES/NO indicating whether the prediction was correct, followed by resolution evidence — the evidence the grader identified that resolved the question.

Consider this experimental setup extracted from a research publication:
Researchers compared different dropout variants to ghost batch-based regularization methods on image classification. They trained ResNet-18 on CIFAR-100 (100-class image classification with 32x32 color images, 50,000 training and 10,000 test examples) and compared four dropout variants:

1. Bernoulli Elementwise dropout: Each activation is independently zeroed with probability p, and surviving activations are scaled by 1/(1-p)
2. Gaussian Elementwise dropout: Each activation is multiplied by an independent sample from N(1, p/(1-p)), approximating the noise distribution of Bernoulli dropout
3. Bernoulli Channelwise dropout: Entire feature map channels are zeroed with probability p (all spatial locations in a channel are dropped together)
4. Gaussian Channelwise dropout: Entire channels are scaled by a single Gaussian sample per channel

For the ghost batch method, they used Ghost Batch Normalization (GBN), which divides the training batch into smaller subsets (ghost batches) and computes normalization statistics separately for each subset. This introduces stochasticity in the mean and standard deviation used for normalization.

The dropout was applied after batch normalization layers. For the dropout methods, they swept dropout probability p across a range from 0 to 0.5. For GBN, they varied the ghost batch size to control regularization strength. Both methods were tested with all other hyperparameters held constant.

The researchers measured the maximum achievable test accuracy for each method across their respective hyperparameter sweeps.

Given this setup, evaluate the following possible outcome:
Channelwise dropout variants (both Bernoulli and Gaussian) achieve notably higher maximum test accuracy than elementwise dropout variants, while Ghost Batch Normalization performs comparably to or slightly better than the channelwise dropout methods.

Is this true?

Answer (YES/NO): NO